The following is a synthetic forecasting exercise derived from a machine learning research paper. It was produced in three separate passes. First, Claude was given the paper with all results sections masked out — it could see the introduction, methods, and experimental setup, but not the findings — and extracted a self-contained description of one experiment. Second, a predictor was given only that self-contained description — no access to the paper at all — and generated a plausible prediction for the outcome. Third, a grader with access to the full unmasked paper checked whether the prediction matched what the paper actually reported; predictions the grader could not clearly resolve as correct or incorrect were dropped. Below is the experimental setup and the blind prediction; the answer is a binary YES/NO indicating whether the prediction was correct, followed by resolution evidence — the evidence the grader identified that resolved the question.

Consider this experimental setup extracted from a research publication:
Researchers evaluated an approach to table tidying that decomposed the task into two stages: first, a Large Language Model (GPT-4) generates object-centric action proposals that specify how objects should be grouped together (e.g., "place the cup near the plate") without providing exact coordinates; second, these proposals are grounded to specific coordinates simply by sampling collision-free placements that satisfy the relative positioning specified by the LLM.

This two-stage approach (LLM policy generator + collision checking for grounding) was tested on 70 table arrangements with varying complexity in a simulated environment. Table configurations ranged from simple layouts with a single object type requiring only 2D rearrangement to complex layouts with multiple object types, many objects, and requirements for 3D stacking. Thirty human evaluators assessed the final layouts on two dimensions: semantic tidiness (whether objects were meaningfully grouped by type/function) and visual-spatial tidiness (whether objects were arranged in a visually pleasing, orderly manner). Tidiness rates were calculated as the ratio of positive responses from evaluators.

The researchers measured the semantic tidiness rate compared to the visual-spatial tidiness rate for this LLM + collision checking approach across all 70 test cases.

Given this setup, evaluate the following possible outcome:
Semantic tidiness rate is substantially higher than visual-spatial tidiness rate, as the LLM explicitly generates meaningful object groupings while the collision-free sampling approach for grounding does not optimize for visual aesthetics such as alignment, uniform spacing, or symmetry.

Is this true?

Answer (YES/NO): YES